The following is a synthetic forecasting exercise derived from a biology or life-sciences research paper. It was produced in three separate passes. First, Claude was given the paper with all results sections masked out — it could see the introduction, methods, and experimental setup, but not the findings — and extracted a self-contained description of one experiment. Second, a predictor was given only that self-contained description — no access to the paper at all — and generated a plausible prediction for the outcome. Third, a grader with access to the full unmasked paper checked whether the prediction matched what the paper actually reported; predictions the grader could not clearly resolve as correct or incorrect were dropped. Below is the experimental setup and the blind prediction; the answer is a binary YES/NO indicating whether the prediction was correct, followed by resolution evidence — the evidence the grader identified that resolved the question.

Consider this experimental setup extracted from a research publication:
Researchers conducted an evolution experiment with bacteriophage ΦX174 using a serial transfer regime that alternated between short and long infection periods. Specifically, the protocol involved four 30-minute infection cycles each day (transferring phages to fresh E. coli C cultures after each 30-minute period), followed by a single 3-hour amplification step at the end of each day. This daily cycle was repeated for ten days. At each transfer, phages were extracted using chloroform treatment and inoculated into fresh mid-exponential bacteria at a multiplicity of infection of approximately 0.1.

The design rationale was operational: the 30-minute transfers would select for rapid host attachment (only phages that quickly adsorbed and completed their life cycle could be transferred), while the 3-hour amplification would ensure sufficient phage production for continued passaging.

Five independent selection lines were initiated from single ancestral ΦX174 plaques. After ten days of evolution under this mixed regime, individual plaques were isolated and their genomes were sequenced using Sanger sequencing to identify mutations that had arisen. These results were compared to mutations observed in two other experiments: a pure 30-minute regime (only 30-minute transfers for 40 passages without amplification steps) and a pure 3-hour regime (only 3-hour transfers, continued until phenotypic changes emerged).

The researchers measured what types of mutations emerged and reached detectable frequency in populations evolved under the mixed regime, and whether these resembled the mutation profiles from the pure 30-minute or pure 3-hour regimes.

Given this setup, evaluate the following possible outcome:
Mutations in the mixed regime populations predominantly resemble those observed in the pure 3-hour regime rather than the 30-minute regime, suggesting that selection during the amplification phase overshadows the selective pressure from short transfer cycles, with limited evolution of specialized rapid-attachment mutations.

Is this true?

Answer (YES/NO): NO